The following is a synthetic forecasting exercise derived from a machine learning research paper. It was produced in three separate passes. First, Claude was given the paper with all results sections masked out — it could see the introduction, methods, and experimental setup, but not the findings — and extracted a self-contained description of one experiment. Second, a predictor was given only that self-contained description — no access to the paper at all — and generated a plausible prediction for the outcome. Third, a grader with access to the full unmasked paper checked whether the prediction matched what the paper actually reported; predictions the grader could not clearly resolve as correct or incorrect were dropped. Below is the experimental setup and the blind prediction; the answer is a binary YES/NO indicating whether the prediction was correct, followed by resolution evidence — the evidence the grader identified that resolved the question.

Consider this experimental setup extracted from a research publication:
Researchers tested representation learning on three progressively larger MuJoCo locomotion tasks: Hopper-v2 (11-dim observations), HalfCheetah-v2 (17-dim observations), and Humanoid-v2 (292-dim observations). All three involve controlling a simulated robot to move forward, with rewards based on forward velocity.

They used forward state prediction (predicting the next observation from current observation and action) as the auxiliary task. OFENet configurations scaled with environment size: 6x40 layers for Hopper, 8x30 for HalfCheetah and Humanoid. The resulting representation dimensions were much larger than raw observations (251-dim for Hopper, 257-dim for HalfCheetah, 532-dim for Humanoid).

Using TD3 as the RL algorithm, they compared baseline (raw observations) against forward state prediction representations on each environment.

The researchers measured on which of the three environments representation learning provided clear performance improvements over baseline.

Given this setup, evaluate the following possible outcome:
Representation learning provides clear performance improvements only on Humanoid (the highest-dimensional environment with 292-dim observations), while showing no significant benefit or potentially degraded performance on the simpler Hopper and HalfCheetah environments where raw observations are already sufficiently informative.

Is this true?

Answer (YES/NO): NO